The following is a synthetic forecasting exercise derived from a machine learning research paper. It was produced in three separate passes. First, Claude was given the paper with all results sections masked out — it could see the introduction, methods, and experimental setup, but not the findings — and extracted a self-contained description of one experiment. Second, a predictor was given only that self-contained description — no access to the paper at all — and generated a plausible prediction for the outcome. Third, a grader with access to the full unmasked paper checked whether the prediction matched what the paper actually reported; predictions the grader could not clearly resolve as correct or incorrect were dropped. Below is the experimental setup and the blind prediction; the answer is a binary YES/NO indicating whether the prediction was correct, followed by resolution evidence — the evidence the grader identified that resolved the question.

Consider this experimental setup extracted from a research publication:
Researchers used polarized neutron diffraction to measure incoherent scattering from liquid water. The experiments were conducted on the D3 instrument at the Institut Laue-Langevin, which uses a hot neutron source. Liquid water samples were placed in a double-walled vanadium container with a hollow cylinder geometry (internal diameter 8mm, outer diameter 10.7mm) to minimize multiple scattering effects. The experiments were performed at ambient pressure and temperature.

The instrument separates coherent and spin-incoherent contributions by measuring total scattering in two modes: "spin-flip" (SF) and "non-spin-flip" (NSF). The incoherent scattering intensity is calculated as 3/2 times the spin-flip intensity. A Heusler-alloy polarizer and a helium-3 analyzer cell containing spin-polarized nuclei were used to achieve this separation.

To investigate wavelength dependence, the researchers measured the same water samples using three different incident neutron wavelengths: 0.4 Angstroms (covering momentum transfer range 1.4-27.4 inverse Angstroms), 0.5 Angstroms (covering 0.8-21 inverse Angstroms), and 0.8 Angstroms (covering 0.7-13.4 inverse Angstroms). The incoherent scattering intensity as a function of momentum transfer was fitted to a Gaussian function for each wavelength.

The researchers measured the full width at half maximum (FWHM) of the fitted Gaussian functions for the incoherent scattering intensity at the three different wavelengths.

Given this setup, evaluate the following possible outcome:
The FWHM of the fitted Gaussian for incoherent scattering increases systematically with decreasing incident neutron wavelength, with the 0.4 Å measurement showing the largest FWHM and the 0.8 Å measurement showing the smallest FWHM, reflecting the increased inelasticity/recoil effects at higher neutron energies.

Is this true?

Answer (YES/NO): YES